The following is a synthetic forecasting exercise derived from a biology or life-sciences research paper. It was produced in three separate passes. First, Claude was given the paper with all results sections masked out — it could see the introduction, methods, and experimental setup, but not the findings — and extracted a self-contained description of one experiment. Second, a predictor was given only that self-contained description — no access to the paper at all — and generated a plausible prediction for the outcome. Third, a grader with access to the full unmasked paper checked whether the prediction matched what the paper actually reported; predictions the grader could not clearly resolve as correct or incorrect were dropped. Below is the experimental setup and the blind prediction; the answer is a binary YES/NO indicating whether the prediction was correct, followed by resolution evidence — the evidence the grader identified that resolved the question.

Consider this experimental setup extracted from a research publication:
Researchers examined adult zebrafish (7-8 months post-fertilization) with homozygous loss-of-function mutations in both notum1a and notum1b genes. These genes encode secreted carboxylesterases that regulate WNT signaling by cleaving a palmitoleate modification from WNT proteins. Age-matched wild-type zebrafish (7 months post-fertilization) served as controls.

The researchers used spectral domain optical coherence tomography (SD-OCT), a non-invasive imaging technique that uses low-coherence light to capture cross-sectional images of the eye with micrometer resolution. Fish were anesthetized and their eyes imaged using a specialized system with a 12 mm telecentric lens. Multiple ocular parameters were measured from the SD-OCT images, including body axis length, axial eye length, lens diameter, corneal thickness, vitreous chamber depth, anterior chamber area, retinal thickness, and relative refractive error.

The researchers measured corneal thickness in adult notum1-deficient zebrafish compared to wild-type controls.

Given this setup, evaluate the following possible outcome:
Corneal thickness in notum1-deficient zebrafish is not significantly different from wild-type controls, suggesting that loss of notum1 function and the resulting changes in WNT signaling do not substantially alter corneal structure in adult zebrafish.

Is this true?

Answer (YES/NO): NO